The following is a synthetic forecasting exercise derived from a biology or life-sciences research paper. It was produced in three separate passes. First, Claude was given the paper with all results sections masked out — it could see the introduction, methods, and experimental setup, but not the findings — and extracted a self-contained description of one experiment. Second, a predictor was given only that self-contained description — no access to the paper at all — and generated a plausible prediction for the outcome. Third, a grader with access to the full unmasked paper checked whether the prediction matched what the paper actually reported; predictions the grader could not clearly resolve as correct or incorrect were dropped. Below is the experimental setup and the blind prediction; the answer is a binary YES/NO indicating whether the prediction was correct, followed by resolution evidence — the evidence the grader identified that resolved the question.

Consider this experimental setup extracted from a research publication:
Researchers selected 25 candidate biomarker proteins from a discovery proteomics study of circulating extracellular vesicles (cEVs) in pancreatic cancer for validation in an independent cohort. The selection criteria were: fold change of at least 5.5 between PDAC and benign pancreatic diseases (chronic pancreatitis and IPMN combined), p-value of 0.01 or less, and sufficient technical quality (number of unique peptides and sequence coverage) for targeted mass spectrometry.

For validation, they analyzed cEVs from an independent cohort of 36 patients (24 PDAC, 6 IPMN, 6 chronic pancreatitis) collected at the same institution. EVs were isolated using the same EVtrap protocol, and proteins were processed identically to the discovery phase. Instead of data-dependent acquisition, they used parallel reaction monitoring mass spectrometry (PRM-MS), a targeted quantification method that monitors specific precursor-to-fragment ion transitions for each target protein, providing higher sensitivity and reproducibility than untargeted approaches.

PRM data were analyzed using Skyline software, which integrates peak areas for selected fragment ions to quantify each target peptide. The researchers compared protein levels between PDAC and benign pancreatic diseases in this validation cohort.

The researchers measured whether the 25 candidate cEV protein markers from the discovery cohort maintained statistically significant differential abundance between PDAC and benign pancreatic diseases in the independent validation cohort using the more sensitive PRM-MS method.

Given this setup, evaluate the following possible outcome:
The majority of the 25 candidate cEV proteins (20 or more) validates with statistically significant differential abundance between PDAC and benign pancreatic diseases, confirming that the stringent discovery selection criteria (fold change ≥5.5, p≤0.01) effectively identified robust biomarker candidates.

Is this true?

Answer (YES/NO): NO